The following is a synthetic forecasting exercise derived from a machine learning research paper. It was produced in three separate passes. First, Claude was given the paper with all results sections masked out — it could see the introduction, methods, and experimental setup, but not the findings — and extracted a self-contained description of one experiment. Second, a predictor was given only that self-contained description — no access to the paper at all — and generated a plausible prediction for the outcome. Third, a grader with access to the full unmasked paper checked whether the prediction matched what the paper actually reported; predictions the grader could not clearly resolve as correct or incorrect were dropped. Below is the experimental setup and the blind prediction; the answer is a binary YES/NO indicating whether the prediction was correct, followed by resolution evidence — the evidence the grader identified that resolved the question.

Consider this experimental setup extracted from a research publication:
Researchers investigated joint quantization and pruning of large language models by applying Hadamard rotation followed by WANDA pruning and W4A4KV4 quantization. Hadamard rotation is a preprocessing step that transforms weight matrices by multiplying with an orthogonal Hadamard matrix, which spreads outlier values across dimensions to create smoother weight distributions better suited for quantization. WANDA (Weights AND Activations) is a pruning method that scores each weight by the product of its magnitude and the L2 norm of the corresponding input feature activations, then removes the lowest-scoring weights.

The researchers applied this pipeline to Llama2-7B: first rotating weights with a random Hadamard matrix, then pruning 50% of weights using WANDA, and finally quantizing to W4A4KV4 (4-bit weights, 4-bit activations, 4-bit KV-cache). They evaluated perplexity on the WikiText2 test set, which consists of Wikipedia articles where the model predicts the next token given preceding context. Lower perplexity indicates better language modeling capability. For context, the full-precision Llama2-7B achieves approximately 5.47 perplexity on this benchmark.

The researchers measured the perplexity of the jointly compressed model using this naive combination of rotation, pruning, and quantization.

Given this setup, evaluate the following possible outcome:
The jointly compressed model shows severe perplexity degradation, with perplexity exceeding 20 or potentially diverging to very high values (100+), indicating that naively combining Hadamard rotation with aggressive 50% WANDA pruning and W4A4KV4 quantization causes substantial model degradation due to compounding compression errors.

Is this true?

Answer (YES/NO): YES